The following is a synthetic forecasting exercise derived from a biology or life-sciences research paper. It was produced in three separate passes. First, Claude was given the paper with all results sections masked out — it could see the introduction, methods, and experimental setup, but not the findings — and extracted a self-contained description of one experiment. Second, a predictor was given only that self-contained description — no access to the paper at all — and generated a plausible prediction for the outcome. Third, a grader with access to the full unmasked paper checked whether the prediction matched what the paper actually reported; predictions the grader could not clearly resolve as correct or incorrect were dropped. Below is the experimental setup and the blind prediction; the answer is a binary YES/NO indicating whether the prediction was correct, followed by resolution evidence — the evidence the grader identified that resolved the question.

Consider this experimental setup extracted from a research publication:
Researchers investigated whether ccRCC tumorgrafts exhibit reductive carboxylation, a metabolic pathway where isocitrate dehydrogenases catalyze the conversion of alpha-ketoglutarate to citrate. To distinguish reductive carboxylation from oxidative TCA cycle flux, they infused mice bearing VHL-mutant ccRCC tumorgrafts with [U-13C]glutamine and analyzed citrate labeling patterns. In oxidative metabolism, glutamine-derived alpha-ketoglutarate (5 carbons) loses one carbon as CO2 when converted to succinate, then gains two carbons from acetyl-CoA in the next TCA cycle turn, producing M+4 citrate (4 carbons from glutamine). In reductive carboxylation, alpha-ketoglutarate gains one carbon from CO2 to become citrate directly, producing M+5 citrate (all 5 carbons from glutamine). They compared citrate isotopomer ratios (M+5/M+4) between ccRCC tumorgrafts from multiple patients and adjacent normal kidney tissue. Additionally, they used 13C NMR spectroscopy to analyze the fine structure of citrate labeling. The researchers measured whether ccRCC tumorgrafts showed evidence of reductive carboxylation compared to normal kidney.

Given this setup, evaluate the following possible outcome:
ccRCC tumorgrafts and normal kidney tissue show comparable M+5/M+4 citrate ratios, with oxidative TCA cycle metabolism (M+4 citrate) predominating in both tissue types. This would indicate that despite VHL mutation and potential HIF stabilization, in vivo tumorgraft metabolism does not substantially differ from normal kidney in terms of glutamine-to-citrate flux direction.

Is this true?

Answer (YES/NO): NO